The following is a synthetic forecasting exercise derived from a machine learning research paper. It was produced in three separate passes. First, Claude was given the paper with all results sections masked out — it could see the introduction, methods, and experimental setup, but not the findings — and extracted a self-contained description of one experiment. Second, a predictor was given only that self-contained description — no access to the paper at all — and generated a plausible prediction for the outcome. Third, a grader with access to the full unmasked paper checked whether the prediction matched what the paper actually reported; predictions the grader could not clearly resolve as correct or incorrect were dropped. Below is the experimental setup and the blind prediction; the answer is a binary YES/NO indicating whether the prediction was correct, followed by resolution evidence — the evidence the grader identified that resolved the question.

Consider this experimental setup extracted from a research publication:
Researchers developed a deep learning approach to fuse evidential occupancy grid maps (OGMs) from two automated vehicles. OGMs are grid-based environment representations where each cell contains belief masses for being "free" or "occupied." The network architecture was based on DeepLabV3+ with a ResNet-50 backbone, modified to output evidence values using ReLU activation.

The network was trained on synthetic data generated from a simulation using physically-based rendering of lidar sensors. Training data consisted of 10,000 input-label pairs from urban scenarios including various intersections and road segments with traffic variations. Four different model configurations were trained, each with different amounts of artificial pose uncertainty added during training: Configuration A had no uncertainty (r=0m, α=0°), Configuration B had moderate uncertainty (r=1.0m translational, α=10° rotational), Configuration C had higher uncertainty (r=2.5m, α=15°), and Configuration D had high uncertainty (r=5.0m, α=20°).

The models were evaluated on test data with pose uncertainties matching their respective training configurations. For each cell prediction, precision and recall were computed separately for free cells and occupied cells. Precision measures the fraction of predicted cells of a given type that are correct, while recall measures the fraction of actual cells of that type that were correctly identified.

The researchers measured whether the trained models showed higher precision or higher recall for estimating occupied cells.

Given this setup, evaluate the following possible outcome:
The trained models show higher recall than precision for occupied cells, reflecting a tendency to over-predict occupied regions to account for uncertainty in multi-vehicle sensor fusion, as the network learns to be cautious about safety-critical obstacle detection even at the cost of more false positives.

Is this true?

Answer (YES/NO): YES